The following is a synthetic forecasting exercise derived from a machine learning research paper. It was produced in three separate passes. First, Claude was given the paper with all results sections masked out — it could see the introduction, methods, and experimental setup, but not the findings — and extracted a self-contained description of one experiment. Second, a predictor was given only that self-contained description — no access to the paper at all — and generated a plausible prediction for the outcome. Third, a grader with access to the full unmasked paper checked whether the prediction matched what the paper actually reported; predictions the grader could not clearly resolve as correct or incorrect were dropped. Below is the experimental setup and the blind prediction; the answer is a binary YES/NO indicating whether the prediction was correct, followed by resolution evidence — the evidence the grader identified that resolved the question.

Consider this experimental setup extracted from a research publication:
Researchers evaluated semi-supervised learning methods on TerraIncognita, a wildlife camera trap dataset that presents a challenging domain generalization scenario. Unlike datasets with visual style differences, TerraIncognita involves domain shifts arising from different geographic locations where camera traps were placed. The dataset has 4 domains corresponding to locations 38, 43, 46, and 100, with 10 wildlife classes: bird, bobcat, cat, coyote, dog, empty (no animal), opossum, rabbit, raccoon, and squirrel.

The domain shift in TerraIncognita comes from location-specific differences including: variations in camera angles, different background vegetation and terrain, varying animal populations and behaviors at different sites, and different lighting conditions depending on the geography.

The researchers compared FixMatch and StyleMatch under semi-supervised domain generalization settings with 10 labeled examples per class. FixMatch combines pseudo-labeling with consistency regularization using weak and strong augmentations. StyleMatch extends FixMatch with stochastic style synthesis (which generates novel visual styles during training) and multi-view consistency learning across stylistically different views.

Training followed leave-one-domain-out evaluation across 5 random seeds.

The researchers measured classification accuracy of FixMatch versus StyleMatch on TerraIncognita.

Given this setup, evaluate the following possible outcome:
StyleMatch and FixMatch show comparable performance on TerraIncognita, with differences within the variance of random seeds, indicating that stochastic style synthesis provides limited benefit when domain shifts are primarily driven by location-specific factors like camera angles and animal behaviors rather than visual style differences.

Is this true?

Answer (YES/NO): YES